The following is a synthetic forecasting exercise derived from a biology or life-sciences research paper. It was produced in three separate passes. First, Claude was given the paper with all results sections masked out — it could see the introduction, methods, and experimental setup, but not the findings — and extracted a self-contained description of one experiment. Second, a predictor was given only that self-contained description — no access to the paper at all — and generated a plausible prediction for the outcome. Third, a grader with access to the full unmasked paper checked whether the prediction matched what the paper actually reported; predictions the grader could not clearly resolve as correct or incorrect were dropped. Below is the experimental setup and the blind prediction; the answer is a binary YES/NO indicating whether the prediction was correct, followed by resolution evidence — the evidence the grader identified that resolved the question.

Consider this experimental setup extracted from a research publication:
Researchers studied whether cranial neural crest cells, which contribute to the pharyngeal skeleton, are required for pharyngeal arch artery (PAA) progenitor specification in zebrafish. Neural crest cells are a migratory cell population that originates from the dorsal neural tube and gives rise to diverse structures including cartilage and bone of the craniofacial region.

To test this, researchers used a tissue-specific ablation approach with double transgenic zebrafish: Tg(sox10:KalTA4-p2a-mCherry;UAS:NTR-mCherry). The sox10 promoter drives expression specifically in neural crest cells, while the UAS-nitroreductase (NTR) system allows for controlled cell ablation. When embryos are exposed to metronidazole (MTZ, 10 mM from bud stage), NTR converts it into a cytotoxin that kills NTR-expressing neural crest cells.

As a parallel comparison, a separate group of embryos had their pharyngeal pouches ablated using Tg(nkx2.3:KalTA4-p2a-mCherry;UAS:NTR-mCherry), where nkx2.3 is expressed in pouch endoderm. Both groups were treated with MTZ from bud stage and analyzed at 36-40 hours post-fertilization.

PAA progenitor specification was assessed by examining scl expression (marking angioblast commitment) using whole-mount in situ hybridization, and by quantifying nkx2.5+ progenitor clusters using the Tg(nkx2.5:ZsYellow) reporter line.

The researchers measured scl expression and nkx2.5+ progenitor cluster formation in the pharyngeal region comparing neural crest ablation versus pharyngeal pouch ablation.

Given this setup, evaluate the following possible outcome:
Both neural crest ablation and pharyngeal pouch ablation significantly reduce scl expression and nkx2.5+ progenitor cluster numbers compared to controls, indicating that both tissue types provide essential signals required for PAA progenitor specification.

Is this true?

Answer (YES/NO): NO